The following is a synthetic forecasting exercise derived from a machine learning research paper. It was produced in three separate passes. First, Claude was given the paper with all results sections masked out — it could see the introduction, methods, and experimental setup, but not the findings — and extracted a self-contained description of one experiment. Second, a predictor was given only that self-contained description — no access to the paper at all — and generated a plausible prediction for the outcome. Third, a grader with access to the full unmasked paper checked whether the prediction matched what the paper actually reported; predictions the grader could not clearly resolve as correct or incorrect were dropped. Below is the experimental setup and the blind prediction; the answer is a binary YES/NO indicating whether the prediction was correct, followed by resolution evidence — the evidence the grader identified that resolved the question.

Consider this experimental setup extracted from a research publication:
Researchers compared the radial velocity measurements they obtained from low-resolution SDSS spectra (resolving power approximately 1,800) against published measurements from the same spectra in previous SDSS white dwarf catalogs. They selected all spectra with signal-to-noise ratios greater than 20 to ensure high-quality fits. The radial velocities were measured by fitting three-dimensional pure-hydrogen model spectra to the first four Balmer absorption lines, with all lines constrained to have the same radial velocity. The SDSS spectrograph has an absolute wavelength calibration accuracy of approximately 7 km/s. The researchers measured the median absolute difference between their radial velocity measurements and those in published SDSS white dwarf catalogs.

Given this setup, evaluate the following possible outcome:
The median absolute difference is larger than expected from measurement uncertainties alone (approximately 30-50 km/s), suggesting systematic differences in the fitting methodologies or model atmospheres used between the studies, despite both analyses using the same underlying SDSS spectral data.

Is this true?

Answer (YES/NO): NO